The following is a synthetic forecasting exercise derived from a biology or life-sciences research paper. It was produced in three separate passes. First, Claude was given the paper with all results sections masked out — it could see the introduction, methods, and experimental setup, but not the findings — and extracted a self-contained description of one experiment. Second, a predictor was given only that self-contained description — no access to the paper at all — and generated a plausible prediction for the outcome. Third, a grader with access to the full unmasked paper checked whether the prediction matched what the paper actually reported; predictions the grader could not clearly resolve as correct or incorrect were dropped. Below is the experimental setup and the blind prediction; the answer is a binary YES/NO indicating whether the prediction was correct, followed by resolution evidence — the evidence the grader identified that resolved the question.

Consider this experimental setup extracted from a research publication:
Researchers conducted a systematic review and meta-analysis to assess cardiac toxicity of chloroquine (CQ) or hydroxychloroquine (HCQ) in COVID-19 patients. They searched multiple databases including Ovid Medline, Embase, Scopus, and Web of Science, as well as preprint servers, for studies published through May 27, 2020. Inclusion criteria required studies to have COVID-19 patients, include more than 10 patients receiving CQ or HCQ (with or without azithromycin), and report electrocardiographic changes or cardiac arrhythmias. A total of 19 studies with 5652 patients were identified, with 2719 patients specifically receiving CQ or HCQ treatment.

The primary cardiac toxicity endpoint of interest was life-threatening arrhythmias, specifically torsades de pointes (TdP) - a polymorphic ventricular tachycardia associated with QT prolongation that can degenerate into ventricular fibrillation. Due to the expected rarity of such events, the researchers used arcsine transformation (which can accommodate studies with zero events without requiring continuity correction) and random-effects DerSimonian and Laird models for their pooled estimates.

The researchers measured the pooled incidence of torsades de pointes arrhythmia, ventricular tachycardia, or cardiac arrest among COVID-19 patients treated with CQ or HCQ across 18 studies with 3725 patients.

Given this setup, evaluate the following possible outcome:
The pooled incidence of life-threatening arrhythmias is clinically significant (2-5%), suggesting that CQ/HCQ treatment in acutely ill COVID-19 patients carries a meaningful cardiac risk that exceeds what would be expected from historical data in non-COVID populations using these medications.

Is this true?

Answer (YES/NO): NO